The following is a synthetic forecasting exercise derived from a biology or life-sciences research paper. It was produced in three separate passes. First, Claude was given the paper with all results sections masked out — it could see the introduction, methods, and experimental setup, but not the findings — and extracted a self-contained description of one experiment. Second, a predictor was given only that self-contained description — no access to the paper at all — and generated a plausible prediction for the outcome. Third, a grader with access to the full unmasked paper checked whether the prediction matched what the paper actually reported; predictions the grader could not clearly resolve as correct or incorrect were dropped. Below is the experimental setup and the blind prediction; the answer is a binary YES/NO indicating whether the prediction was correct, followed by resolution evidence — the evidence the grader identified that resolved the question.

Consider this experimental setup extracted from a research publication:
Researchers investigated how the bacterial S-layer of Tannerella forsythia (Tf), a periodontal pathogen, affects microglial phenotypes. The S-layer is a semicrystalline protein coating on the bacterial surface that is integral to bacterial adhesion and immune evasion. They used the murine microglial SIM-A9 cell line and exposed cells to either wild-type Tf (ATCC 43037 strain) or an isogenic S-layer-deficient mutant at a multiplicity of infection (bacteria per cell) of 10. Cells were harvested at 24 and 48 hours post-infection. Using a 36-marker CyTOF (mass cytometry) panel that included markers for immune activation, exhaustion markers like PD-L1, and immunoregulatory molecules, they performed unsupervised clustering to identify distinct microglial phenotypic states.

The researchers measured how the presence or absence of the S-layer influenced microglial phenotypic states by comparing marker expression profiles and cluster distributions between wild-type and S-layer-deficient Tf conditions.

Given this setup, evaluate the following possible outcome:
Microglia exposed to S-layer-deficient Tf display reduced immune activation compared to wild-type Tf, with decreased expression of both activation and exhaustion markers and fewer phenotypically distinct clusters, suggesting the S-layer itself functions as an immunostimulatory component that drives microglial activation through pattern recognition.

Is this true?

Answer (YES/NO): NO